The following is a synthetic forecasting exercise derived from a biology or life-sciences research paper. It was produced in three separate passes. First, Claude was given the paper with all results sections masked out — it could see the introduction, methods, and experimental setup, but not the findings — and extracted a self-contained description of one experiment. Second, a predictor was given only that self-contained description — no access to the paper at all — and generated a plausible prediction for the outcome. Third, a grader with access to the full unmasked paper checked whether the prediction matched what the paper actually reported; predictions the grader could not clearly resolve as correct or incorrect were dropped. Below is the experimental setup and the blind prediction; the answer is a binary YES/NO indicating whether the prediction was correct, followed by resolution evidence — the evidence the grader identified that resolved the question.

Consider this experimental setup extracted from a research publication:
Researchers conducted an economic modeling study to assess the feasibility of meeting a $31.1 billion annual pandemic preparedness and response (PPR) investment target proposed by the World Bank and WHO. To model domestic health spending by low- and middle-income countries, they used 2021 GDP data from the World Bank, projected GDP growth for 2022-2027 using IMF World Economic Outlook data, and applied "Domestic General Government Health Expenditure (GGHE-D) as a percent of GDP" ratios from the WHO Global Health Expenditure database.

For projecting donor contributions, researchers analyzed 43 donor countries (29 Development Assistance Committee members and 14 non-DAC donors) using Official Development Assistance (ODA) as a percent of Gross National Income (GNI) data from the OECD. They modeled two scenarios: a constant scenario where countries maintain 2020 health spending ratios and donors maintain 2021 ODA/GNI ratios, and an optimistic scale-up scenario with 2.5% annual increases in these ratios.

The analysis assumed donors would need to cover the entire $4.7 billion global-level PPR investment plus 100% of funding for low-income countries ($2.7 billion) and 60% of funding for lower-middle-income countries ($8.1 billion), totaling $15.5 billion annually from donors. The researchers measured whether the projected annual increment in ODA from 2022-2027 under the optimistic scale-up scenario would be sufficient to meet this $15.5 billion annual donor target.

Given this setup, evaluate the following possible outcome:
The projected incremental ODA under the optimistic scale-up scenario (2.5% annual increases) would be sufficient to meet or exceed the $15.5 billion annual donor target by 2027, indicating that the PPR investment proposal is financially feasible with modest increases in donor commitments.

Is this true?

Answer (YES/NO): NO